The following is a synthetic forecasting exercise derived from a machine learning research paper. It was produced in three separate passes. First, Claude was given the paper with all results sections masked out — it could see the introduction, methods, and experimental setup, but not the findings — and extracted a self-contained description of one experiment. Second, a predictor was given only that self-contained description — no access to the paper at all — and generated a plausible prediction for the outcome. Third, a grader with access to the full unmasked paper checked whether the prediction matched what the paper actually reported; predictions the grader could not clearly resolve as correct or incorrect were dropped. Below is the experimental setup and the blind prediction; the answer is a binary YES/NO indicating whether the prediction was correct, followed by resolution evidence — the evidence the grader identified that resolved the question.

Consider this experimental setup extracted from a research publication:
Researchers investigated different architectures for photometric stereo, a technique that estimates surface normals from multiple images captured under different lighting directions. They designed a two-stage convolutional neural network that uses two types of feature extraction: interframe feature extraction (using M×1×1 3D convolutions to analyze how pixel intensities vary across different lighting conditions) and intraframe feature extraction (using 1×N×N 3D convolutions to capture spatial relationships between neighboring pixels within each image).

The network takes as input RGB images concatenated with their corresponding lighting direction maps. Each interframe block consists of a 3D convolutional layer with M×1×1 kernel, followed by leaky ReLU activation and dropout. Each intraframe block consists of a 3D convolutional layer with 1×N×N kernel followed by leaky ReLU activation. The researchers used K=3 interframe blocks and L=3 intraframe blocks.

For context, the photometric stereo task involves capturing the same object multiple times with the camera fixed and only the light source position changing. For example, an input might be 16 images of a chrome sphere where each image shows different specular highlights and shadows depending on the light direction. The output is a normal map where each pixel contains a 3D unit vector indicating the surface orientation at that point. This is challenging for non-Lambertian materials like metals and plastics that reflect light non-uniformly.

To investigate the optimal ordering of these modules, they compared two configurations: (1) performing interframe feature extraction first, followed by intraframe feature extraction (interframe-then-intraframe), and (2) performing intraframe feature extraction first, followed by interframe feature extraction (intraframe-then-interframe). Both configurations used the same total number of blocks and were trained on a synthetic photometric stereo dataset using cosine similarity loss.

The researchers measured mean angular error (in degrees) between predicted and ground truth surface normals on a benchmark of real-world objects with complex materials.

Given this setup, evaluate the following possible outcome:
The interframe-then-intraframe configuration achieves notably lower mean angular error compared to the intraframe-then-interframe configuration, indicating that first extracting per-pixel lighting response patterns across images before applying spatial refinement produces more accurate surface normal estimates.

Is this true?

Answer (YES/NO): YES